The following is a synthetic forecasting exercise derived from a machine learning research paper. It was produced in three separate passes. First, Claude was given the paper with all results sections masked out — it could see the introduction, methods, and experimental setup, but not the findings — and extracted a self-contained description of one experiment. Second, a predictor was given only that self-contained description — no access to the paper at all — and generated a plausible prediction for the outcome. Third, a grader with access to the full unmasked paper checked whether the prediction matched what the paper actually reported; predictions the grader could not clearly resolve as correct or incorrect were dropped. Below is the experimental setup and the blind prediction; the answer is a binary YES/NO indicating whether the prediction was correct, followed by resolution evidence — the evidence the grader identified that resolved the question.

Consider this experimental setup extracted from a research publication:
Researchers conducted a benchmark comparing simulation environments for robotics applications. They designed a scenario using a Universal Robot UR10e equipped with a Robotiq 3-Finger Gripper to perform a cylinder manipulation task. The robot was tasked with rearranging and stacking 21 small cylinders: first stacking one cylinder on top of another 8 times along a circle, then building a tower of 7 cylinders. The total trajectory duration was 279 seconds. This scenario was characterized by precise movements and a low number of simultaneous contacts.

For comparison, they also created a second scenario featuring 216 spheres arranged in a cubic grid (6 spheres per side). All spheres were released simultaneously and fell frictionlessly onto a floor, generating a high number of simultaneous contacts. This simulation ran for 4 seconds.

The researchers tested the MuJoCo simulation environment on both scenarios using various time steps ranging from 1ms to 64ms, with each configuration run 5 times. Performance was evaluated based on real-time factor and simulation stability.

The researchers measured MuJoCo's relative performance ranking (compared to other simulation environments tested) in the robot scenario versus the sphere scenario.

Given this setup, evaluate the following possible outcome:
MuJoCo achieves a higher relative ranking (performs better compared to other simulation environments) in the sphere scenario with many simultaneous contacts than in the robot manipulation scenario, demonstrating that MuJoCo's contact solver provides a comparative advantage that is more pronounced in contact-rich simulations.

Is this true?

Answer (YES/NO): NO